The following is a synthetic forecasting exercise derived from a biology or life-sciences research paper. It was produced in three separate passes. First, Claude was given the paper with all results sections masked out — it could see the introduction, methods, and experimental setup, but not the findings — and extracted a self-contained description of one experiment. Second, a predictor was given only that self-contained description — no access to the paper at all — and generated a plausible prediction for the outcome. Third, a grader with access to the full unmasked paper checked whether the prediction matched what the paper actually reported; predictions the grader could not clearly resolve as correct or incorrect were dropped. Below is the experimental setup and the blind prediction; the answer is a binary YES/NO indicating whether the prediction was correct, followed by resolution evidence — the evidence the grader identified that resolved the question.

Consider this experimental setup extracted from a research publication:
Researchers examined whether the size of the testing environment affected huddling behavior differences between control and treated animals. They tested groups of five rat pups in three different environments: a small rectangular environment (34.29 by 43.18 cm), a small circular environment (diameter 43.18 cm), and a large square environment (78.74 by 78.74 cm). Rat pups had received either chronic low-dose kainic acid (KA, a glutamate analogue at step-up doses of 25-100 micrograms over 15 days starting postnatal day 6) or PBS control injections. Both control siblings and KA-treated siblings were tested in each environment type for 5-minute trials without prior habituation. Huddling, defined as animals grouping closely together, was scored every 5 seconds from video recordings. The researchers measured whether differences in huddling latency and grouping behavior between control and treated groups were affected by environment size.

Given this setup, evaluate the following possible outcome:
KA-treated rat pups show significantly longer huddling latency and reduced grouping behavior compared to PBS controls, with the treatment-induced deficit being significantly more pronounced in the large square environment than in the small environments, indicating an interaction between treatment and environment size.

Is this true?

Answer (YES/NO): NO